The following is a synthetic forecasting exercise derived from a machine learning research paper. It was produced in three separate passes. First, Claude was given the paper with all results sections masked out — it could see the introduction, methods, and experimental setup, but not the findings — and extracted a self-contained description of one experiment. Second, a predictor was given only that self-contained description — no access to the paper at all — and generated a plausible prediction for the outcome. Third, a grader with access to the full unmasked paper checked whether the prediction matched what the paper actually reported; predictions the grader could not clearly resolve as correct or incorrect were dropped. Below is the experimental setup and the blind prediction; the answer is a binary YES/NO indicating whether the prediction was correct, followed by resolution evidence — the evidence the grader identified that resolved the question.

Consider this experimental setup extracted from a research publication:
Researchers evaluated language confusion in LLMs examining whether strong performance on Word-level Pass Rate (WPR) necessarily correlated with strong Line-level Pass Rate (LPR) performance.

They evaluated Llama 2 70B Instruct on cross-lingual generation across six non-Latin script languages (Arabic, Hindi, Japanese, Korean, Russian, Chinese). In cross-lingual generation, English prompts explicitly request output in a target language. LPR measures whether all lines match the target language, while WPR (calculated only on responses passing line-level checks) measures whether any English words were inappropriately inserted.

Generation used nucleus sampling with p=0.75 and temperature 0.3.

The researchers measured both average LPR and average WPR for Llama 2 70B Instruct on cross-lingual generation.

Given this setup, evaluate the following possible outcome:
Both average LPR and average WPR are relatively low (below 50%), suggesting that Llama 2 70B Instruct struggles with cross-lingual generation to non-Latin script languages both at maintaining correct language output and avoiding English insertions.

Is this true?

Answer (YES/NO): NO